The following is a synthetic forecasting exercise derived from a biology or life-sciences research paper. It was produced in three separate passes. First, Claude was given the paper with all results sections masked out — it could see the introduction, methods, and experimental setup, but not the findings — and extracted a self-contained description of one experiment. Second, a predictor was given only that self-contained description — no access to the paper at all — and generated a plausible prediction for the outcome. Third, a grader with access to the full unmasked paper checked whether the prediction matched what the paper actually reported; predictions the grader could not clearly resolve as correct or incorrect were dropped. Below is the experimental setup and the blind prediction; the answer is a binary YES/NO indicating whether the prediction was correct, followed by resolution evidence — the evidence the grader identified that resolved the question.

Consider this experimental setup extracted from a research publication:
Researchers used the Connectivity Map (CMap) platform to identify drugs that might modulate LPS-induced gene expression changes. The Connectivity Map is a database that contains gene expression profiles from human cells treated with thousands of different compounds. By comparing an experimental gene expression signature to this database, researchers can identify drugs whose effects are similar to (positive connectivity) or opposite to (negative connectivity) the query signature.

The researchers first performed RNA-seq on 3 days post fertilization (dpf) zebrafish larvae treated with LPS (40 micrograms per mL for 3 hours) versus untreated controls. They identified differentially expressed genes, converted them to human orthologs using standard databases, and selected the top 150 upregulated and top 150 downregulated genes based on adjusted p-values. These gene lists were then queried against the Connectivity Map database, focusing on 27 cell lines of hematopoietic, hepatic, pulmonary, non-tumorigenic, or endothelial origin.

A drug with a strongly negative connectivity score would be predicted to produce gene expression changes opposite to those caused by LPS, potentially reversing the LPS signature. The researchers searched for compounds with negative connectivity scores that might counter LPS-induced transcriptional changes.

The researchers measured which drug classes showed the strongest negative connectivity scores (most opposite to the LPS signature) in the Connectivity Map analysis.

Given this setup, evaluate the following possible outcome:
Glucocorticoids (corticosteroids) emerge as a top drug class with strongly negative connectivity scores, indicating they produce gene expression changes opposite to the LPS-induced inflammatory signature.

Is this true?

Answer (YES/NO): NO